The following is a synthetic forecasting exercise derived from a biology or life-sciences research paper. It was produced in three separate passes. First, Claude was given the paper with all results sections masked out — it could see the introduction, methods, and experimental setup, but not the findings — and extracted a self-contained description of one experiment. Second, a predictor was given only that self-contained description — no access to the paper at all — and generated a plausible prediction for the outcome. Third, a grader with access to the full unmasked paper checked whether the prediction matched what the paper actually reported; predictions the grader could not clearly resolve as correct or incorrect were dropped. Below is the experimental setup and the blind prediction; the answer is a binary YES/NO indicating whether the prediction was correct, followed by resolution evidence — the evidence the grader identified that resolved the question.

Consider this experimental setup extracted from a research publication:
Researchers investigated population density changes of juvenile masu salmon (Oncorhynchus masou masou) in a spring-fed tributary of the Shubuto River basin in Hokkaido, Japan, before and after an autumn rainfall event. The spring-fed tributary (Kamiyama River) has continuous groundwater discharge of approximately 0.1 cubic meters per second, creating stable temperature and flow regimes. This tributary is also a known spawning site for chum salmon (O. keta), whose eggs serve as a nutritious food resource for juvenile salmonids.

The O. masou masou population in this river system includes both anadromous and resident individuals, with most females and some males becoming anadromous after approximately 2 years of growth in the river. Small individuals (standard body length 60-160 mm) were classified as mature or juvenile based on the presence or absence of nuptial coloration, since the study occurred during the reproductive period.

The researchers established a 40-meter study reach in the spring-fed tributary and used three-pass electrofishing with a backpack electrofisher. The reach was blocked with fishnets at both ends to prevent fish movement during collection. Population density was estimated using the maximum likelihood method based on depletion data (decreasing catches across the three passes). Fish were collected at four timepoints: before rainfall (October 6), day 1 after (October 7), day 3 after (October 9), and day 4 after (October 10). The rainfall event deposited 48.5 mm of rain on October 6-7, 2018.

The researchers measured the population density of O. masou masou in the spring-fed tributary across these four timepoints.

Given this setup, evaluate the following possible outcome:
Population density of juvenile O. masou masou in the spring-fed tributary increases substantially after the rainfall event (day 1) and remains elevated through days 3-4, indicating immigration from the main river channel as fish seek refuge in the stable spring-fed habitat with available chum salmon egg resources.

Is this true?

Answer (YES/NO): NO